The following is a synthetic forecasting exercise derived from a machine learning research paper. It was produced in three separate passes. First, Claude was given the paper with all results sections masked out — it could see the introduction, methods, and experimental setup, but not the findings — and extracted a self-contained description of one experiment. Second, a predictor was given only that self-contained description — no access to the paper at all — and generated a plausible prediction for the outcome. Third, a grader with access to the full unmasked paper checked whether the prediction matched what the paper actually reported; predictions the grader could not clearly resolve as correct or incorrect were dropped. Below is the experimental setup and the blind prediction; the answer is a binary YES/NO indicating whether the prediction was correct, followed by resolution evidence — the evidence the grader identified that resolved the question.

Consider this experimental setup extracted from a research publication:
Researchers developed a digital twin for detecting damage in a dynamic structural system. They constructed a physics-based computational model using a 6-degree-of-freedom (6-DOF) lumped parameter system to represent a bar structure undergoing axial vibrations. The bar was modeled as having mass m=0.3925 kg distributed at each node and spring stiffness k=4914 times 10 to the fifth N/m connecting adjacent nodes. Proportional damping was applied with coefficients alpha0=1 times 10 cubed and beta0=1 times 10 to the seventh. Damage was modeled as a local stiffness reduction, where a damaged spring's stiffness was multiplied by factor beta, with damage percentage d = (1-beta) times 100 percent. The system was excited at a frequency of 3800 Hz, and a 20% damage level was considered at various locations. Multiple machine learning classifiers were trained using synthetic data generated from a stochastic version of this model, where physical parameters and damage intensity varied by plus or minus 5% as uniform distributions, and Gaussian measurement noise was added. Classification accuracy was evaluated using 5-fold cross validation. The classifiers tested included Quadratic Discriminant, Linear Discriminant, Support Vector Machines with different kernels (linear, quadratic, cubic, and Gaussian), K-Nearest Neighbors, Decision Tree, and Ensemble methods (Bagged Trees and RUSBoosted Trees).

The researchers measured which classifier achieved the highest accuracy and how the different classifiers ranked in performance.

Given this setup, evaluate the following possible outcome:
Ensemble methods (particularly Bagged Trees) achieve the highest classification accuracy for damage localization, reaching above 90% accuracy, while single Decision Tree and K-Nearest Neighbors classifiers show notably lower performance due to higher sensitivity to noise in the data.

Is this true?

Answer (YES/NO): NO